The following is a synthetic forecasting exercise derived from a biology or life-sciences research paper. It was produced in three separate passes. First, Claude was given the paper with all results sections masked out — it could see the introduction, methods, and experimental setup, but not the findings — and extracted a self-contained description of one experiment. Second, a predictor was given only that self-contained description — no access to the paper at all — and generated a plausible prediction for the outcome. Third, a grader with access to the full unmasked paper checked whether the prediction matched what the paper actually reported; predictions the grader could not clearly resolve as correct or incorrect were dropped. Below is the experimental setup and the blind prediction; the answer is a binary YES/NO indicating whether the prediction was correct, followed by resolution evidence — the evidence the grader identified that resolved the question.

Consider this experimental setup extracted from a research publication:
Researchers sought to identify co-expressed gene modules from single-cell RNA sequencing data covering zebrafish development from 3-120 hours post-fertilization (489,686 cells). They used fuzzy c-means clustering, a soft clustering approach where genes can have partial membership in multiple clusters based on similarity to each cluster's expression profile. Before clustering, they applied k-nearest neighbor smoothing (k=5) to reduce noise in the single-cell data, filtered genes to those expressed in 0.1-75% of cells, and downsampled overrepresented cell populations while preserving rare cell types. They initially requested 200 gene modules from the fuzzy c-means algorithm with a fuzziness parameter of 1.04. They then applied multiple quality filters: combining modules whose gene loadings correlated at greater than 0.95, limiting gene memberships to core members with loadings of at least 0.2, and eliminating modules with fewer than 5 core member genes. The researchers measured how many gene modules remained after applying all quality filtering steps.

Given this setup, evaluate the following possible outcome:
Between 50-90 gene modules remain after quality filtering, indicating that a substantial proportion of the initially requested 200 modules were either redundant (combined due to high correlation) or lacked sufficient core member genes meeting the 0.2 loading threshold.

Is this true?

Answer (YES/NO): NO